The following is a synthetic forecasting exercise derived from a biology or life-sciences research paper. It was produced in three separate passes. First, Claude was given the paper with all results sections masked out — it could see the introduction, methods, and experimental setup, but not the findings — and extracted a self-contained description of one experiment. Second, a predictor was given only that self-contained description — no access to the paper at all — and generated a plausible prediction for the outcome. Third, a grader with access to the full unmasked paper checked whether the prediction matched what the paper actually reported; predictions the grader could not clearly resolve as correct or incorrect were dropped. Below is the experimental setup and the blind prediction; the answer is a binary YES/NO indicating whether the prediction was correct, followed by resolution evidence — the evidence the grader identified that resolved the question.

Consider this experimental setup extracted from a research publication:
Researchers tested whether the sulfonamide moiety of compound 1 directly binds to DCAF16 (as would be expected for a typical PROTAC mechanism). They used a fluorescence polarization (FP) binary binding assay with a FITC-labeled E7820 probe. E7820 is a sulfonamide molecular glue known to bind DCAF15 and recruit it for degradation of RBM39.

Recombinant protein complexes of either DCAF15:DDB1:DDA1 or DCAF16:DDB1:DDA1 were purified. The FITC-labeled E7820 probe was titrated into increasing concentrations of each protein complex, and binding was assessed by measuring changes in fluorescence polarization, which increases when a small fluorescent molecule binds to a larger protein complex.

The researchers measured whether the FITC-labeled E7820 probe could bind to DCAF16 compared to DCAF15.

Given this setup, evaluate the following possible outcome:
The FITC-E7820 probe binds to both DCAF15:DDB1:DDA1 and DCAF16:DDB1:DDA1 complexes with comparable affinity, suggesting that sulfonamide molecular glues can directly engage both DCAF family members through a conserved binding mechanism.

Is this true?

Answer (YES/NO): NO